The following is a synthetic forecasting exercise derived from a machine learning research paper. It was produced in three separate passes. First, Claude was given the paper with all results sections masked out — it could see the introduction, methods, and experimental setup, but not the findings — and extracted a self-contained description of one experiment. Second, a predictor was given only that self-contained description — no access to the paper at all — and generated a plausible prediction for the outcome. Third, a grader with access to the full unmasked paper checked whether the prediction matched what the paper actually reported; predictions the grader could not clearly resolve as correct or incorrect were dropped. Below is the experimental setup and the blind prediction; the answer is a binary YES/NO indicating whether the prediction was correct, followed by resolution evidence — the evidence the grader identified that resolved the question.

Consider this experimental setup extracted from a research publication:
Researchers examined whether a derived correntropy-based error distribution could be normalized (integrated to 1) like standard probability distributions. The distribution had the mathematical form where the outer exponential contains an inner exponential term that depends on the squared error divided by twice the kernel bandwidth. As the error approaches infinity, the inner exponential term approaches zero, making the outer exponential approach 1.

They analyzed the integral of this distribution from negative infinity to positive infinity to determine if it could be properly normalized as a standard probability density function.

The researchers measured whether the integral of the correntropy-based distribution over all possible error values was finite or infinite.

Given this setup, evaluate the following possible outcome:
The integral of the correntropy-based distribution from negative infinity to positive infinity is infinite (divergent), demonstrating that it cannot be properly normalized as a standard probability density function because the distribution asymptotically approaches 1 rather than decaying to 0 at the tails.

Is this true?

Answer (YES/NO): YES